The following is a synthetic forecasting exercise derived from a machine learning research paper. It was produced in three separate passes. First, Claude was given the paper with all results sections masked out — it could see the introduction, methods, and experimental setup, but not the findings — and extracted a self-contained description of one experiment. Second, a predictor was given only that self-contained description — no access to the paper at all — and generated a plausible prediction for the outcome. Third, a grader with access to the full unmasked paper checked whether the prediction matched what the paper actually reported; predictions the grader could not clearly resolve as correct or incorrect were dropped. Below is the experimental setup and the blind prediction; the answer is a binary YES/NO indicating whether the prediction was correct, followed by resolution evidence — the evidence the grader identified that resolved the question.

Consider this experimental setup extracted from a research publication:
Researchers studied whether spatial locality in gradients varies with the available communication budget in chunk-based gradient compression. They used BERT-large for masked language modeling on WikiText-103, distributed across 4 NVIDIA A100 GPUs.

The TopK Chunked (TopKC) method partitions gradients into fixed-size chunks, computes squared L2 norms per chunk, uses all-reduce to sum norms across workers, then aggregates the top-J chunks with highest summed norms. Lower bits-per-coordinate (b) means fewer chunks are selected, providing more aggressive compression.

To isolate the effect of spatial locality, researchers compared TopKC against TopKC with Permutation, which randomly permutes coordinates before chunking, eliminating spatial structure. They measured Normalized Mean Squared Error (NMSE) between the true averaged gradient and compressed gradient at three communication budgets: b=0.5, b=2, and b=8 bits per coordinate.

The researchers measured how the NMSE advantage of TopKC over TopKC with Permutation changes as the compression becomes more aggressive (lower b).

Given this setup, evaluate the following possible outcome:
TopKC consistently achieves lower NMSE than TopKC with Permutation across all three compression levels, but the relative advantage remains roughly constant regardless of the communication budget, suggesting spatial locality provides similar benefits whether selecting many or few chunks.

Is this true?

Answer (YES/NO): NO